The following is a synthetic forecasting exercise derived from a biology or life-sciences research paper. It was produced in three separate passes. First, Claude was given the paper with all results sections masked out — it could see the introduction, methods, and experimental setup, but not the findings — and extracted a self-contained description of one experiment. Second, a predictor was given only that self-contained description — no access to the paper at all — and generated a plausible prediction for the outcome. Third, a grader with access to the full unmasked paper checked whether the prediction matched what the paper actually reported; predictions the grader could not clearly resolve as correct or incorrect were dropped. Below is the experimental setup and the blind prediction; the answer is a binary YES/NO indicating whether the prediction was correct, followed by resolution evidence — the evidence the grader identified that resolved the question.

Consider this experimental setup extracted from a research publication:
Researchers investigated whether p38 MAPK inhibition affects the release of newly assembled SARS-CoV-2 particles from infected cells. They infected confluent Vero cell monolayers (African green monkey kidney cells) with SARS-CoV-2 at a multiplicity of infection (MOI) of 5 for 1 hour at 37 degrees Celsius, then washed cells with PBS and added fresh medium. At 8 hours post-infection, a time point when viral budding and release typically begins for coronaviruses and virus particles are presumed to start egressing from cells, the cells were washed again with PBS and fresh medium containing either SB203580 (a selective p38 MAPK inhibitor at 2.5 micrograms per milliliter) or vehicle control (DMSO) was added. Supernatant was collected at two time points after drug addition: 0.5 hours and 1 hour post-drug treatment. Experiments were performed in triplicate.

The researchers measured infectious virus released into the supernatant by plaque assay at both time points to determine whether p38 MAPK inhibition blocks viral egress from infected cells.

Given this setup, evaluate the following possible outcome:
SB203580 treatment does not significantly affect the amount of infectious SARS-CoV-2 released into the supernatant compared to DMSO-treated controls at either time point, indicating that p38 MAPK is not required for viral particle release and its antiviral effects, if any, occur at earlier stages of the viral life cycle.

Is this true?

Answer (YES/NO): YES